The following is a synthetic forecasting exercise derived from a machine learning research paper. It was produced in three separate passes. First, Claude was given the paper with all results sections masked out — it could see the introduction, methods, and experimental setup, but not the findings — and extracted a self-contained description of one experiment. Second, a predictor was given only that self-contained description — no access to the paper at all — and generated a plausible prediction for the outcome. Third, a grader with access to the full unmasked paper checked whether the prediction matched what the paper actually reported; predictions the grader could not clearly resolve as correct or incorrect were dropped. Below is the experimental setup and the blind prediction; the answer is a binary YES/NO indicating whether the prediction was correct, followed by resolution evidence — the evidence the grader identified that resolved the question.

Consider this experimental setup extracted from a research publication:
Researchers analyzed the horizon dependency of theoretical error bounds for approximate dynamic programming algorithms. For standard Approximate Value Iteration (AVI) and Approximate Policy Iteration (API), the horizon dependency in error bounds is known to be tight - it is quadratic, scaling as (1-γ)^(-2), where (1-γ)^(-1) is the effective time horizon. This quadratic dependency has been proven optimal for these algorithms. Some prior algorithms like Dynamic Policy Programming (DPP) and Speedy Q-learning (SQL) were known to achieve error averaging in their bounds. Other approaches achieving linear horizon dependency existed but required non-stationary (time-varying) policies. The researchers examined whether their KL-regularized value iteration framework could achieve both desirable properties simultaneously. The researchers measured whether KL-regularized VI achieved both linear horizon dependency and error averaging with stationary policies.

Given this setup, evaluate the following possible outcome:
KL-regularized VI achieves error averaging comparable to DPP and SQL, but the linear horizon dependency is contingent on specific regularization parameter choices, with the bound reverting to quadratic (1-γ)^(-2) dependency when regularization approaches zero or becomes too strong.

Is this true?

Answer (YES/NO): NO